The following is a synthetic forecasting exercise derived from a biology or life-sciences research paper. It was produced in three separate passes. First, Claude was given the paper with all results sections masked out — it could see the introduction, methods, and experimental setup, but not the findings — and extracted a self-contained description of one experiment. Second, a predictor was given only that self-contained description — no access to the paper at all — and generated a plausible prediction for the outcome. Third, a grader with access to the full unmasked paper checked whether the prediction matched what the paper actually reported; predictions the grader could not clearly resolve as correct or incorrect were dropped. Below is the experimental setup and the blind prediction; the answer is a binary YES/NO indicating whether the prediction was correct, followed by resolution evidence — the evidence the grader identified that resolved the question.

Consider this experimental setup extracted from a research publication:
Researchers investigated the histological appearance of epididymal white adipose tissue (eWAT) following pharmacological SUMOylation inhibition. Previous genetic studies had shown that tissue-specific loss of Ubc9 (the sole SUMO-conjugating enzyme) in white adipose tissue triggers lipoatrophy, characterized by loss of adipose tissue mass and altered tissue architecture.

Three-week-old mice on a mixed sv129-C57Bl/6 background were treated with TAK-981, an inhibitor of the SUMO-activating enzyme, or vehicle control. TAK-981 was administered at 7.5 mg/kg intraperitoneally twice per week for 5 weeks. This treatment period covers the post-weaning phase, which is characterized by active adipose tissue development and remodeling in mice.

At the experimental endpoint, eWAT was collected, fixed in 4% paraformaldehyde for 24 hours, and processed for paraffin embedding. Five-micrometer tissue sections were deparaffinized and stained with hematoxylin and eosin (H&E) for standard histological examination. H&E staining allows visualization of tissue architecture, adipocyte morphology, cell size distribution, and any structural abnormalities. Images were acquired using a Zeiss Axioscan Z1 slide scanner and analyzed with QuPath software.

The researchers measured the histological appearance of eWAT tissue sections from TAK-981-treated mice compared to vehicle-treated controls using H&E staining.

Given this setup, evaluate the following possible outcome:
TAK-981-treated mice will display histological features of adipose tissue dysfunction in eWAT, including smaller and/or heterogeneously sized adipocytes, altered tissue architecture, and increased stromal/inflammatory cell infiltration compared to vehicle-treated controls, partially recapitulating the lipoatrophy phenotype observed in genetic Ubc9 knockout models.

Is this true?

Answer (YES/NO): YES